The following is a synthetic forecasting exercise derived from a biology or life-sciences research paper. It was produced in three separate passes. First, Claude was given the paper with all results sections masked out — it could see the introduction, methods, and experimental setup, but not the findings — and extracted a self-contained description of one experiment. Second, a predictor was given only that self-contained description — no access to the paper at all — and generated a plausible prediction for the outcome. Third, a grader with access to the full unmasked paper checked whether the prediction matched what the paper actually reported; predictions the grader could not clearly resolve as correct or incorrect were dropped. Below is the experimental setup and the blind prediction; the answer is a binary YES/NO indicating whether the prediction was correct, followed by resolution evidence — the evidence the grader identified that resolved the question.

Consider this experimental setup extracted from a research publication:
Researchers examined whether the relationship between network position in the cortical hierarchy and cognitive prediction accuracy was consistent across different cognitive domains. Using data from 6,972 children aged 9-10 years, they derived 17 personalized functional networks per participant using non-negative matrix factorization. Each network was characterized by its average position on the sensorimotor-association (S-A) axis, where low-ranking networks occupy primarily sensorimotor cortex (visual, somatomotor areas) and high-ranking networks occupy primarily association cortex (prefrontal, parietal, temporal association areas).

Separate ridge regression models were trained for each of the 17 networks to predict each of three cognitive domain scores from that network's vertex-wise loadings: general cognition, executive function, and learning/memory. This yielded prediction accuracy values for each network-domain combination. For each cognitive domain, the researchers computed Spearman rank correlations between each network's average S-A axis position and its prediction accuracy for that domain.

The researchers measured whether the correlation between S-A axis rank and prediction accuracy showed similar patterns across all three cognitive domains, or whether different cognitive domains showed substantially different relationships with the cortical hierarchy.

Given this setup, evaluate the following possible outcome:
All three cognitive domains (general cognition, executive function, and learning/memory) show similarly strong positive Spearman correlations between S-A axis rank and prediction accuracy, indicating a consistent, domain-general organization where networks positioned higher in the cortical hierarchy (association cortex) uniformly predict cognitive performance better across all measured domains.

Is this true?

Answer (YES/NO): YES